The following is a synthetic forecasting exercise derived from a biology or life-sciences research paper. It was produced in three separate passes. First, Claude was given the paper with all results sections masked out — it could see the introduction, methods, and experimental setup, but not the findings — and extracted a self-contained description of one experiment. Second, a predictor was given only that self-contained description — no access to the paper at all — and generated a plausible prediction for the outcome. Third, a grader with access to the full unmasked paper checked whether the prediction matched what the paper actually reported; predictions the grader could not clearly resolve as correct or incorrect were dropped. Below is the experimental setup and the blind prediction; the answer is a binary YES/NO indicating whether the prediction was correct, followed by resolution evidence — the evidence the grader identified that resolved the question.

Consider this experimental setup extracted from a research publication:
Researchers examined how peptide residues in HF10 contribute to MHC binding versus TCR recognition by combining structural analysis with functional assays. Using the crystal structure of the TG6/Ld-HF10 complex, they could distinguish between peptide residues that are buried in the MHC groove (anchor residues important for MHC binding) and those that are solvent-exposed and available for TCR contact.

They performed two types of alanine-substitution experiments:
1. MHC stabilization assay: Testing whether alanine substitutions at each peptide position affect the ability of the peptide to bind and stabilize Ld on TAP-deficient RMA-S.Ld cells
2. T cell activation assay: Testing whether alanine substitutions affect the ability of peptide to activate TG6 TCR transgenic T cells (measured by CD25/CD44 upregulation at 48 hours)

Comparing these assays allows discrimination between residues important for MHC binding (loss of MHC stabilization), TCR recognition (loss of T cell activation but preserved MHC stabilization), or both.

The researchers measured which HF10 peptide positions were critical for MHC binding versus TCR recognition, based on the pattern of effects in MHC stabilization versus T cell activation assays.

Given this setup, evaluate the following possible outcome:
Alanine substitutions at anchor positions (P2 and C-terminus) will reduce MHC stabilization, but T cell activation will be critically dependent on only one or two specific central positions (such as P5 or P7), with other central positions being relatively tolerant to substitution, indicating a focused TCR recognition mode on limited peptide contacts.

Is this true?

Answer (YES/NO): NO